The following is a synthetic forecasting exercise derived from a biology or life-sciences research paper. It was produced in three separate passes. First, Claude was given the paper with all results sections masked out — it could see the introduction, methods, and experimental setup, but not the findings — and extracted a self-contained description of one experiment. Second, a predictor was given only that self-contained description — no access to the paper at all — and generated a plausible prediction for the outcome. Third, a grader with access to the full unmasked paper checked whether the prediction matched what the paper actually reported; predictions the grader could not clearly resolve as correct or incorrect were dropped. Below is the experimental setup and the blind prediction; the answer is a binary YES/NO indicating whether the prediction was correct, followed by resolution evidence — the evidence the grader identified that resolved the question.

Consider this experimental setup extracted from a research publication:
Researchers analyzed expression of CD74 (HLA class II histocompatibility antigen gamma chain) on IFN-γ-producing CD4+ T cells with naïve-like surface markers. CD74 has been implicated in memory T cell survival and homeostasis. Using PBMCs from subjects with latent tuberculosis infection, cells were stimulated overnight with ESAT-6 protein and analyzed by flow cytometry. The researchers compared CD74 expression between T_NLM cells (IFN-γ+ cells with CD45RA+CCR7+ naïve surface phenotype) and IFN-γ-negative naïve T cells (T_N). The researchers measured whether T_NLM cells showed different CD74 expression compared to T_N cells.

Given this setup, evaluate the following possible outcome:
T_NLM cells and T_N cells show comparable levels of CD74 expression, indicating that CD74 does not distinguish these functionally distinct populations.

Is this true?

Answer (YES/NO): NO